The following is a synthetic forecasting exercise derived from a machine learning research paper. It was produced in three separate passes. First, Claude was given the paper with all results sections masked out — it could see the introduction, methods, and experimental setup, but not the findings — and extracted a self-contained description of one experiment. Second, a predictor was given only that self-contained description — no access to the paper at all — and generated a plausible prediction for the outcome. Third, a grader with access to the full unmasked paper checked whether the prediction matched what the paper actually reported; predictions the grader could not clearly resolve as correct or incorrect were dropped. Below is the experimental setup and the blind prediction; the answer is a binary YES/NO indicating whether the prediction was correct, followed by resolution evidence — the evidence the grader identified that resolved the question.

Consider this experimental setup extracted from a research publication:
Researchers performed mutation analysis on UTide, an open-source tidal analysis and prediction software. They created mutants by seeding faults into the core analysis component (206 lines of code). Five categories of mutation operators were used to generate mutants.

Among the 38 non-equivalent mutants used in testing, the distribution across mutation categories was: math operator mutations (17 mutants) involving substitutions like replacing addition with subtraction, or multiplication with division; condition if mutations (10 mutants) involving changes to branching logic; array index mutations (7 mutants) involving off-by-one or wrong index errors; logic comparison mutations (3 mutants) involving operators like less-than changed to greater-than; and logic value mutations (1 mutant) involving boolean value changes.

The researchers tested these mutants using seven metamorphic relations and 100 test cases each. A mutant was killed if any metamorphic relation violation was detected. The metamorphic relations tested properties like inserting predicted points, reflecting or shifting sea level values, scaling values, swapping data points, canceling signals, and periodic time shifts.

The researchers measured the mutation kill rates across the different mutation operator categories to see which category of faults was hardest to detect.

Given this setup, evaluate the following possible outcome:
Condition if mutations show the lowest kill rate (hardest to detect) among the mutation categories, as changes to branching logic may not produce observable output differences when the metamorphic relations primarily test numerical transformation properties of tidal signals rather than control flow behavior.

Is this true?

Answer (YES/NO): NO